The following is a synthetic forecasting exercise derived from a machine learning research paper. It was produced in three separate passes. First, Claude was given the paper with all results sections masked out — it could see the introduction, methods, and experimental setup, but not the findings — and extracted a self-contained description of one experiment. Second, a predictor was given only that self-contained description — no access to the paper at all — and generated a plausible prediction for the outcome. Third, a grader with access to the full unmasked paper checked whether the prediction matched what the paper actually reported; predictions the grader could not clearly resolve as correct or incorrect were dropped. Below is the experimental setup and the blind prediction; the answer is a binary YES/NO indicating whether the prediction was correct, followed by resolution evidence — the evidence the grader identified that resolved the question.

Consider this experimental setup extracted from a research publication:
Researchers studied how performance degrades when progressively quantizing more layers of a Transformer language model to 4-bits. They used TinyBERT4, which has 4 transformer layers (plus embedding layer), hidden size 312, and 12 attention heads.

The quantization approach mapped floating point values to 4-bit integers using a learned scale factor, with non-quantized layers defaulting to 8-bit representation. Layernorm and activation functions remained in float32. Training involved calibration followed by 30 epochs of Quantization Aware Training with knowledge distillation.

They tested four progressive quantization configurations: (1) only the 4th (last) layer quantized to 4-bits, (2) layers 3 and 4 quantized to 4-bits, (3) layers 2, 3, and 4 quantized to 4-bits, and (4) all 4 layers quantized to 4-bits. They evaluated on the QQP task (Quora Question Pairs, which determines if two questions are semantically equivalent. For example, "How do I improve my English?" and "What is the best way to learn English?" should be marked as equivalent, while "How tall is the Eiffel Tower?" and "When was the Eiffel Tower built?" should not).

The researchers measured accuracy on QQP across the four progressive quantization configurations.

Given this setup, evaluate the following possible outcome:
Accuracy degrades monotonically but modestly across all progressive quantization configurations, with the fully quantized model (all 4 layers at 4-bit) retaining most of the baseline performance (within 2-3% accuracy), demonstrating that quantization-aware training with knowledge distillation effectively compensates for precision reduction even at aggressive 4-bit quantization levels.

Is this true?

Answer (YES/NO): NO